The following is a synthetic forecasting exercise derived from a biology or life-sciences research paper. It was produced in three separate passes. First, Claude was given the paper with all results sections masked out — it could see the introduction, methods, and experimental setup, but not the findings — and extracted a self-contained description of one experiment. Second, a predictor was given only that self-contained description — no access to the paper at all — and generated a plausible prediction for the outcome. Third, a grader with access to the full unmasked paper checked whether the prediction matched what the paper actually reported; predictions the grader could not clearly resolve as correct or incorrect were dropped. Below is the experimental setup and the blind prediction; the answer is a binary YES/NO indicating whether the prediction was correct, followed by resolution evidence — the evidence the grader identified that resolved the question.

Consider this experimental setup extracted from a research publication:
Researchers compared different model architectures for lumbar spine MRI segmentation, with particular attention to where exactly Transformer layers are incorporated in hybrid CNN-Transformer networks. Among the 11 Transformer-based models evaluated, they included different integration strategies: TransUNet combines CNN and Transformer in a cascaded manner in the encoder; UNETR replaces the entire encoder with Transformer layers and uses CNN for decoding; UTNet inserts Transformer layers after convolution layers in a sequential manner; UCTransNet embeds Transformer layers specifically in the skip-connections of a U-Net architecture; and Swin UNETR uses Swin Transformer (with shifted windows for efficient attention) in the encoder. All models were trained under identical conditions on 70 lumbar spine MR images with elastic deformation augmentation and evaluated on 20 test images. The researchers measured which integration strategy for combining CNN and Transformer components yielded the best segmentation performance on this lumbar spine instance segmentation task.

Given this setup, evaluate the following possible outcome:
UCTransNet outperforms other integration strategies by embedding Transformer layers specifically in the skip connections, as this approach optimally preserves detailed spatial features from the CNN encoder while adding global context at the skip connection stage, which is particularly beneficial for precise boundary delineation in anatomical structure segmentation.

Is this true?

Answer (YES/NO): NO